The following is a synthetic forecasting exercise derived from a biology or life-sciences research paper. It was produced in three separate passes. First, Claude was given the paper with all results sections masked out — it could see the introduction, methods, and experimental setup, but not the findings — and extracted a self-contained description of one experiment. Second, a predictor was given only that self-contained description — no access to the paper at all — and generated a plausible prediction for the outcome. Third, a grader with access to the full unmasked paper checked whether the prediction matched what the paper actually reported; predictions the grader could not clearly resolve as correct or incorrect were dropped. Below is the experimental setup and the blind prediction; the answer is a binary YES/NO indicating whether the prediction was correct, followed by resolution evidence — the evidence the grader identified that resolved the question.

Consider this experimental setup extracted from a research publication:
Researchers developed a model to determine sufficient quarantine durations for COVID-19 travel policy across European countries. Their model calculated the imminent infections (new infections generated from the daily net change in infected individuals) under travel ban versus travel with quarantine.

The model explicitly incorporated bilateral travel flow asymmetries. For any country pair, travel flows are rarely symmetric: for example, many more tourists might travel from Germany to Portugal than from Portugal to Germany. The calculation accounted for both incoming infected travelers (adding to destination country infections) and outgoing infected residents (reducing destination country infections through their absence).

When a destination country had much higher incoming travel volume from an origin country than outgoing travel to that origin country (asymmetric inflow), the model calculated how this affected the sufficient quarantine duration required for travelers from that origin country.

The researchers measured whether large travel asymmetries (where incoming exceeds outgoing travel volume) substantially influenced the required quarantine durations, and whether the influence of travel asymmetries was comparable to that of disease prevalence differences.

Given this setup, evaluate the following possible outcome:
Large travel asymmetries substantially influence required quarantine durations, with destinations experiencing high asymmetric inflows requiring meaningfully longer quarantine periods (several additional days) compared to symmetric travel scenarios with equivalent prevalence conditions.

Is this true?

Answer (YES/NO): YES